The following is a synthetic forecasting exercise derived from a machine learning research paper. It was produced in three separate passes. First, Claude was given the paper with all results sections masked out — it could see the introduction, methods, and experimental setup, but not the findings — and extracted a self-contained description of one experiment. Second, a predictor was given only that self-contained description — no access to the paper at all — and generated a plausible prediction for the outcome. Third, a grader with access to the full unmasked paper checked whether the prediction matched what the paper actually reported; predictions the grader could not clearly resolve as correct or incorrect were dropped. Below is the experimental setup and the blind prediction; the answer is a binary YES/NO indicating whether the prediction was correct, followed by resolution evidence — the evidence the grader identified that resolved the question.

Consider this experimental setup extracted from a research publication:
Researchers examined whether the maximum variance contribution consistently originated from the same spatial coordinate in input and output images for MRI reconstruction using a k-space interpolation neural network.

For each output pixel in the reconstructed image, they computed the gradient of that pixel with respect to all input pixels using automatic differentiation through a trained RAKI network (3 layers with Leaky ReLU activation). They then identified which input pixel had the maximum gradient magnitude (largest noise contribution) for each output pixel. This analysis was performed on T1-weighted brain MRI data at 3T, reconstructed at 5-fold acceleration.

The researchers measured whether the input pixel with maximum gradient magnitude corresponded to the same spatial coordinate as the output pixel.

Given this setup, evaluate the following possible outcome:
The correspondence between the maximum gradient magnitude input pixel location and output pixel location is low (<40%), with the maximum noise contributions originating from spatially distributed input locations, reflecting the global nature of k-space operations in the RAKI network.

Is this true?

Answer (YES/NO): NO